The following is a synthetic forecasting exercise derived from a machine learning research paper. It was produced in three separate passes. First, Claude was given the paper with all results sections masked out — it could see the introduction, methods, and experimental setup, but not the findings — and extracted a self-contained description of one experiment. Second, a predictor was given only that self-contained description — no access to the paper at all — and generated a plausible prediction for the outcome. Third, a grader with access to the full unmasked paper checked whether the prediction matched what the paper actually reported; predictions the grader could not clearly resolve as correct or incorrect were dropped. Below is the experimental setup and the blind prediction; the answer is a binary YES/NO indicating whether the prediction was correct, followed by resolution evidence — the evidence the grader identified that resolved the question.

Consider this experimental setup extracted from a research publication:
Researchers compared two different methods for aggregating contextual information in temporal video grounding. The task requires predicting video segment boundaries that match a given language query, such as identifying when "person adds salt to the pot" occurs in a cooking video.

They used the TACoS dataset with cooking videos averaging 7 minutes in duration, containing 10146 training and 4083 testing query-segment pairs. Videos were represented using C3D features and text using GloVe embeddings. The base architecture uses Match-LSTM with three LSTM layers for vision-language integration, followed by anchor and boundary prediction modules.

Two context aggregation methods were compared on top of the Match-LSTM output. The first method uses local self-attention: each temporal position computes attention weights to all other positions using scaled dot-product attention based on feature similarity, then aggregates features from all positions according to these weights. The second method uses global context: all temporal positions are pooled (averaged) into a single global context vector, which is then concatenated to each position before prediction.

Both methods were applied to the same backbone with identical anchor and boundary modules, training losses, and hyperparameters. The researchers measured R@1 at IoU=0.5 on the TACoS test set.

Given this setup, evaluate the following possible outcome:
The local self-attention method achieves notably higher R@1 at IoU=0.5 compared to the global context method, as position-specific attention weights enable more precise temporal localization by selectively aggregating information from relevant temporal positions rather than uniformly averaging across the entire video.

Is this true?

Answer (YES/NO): YES